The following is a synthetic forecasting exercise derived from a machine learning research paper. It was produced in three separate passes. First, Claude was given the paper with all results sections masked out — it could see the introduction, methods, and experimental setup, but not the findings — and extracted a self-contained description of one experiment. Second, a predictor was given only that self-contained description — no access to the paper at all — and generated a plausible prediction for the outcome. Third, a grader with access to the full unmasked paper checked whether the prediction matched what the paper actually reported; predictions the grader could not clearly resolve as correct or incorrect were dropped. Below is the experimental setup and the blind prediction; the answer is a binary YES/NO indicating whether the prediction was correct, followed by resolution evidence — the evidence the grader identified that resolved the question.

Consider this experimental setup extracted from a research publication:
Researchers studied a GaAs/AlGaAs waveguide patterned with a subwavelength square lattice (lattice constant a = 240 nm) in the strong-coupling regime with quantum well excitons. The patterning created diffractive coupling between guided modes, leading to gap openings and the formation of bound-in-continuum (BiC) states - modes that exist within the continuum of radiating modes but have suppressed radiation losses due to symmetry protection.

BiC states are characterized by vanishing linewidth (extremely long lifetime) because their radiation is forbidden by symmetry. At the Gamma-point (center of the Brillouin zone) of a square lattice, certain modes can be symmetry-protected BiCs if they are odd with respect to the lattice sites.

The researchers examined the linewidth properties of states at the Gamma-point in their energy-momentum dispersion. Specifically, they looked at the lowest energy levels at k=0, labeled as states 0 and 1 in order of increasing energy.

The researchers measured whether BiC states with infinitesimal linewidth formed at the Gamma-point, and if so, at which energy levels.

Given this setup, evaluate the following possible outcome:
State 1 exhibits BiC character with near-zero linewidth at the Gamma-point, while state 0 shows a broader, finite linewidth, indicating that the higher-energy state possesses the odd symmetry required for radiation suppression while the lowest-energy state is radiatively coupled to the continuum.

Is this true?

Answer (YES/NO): NO